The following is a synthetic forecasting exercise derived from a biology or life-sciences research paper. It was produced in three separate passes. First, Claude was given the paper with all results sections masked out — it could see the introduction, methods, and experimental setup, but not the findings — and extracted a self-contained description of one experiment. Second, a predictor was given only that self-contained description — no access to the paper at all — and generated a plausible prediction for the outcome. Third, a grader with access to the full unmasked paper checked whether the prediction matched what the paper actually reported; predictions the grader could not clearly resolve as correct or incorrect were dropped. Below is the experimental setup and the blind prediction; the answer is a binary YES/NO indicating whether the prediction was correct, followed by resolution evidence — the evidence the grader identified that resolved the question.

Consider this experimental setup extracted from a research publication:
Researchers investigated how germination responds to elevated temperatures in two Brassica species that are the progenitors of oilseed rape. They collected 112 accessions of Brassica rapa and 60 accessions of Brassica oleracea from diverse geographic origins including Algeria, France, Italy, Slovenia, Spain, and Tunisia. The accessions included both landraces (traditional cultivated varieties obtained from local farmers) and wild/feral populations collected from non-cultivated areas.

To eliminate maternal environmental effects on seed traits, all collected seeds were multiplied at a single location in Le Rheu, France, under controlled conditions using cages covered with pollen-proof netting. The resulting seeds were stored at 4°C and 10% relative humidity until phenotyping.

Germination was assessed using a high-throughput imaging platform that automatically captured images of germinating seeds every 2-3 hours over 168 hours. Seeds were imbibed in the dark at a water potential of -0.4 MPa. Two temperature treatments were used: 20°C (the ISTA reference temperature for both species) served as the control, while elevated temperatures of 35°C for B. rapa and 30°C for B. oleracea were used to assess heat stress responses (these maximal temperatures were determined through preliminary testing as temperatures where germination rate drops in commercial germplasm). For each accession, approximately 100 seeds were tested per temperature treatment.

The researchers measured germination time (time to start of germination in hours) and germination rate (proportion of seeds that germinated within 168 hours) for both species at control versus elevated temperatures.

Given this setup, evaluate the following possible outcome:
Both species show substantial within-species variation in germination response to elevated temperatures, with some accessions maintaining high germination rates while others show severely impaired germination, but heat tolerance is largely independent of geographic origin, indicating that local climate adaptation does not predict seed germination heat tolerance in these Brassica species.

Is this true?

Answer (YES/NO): NO